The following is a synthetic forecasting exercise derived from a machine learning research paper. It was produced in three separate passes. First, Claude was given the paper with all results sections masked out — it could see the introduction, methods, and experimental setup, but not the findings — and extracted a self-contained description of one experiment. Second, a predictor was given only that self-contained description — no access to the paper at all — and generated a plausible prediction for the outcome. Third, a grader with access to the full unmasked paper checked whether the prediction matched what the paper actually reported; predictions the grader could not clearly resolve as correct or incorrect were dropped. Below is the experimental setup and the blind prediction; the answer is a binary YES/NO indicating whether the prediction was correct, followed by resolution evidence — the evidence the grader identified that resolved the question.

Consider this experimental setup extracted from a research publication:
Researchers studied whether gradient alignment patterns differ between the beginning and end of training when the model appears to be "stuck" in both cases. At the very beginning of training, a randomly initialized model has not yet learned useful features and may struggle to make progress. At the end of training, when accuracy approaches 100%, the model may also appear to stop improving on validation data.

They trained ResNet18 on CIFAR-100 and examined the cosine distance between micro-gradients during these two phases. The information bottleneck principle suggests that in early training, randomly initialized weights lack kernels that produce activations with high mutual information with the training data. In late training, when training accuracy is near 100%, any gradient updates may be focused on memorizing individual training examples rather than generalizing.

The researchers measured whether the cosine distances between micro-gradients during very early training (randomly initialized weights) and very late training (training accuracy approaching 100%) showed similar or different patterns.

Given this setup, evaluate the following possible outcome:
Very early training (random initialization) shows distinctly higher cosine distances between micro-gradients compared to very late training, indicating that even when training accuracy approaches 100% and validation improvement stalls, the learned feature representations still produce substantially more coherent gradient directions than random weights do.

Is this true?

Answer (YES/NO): NO